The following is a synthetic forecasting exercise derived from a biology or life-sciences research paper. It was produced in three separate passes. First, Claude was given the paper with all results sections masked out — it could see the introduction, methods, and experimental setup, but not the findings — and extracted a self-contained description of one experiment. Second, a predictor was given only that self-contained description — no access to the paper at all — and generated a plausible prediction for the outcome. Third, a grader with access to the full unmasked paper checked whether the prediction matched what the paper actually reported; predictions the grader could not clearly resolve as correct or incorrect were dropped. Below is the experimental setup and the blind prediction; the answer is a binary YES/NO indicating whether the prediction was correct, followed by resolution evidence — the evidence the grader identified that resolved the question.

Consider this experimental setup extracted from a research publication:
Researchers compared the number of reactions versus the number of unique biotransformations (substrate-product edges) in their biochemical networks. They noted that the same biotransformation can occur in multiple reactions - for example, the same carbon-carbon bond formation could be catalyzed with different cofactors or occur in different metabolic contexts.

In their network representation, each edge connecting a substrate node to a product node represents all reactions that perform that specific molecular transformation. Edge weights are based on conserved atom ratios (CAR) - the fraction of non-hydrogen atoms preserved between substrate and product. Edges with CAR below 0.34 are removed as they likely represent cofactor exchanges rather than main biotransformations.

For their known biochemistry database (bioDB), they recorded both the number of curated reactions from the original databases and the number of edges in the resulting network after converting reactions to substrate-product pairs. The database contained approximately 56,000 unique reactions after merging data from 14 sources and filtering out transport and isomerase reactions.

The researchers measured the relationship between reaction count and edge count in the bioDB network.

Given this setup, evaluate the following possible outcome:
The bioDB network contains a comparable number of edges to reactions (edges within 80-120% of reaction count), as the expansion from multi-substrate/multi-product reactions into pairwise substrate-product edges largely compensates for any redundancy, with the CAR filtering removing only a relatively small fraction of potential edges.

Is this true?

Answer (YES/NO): YES